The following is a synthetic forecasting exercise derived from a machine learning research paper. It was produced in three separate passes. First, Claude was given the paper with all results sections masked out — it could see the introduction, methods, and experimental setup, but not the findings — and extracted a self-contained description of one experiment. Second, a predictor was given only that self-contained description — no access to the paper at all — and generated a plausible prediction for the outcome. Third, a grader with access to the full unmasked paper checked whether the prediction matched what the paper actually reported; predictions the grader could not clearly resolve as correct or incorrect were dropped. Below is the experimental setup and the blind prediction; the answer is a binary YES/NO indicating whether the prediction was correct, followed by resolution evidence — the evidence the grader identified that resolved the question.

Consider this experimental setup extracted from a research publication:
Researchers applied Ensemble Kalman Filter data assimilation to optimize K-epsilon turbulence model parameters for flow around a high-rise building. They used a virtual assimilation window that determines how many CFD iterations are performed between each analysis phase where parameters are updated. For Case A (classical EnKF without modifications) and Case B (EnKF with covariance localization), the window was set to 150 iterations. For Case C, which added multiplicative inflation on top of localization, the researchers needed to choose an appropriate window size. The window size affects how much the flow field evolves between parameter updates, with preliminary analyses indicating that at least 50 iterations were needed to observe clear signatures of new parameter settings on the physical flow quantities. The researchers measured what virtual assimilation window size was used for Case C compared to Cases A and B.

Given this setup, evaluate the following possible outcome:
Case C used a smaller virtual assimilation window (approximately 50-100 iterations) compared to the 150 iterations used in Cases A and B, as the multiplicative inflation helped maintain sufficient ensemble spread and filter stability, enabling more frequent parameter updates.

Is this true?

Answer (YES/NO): YES